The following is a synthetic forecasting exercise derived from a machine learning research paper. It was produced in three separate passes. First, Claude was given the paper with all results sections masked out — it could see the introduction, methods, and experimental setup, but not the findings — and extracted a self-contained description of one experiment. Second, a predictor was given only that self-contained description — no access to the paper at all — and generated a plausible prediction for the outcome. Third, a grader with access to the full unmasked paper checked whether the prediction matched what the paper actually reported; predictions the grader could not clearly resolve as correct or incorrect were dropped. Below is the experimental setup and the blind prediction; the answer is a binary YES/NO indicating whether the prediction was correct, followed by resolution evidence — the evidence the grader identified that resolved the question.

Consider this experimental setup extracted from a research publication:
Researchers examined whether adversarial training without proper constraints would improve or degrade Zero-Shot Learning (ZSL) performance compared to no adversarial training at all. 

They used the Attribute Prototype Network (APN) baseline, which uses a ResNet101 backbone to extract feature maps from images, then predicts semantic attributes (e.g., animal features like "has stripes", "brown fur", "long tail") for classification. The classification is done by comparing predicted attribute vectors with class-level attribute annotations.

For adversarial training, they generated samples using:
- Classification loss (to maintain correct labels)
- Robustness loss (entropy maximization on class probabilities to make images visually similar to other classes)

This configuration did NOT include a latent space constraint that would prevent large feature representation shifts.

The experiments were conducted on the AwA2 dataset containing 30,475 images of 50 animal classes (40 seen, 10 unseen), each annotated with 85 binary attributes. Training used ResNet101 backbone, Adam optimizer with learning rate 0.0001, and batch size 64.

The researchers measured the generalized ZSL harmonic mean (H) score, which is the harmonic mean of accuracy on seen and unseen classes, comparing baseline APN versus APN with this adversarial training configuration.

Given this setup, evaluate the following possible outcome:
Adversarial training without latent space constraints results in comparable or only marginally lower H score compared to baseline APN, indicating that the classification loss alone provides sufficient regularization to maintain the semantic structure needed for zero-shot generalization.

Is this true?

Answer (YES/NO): NO